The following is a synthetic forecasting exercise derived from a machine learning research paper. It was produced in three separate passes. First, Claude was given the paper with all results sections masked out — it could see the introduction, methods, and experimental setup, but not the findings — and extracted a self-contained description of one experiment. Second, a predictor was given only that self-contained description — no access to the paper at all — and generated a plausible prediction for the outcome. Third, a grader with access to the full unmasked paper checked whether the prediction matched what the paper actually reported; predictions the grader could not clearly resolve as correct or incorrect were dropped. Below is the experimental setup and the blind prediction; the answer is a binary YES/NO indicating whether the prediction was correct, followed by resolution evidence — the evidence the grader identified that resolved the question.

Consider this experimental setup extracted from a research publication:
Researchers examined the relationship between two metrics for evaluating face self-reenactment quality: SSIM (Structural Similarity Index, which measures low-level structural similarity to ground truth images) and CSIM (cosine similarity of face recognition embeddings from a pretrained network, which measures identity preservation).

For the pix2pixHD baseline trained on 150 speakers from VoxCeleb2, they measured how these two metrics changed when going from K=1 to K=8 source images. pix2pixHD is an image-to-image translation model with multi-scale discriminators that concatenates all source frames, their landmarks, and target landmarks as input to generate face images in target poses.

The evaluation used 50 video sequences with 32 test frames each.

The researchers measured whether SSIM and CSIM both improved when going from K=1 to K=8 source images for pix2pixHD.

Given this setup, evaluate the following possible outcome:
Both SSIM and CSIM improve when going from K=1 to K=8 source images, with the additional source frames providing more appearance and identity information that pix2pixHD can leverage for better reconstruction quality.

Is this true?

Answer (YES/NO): NO